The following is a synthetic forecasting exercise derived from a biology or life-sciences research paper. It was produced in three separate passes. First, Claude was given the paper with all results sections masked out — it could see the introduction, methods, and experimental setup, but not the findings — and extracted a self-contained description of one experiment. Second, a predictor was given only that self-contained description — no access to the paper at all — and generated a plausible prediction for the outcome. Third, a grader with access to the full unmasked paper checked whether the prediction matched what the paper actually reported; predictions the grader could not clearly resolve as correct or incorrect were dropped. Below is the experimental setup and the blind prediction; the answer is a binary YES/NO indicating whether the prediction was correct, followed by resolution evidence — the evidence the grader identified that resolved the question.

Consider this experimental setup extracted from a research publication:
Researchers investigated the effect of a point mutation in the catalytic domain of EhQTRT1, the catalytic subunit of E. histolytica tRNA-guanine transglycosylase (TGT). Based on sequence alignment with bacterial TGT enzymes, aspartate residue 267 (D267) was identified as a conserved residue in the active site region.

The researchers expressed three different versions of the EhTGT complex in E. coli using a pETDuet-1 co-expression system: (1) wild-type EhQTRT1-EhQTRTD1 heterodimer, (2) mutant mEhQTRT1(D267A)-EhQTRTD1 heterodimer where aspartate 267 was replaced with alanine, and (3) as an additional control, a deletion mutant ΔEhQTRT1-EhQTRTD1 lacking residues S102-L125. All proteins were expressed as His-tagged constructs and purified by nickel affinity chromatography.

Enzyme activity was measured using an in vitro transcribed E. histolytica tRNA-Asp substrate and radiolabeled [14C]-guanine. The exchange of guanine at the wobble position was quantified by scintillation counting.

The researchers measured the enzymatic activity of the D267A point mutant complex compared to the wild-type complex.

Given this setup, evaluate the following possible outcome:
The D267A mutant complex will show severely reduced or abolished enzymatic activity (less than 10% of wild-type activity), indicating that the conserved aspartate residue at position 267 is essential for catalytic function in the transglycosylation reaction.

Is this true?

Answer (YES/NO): YES